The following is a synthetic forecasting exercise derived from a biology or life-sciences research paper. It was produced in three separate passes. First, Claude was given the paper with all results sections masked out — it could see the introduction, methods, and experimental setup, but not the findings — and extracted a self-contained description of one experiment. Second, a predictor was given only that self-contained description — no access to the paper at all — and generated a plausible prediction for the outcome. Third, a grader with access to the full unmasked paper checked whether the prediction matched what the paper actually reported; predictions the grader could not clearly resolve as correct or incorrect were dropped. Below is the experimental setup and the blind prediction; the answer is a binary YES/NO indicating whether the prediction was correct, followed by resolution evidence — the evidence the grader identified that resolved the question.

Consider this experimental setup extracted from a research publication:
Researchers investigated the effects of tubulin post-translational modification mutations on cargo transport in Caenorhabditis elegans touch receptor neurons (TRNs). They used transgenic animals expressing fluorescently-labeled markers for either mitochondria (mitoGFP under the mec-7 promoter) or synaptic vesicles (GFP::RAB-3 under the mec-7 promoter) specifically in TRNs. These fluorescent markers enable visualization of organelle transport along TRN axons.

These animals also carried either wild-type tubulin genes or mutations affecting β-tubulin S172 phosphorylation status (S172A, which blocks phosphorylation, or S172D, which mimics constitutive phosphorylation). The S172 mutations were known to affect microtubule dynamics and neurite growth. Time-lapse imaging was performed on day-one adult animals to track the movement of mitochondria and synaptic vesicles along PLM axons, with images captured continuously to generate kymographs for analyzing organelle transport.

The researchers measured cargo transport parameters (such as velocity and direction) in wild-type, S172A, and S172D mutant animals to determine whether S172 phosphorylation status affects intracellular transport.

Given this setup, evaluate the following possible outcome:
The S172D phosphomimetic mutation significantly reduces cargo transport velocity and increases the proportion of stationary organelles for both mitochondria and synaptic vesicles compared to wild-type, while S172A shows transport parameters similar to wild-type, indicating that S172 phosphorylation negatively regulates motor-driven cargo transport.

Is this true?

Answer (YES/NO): NO